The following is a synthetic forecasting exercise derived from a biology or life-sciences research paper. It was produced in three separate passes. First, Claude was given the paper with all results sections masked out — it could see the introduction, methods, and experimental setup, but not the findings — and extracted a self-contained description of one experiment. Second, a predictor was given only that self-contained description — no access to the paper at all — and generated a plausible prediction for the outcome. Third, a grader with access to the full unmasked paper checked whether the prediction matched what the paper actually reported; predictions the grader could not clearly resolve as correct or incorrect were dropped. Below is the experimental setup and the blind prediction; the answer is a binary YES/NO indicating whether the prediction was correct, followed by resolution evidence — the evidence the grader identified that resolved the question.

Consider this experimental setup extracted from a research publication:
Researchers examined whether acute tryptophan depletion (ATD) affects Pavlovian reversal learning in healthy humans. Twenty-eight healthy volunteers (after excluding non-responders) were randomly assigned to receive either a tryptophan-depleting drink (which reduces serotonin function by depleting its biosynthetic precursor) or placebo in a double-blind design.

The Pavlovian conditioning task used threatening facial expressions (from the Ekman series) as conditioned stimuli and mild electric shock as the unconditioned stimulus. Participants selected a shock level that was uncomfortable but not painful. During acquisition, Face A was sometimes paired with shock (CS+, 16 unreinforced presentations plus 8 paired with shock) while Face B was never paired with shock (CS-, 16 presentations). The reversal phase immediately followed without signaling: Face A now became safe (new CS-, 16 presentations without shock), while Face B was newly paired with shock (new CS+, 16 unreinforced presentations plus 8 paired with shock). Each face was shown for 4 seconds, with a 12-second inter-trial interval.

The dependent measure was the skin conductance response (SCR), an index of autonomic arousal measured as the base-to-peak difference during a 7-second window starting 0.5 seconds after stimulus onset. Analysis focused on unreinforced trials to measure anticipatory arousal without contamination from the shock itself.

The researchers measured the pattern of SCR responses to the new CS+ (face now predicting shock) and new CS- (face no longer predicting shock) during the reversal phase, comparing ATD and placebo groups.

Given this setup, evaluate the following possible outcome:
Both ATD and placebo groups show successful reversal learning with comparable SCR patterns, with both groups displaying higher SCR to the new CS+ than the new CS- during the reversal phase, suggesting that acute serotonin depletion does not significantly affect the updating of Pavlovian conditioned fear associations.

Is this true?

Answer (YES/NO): NO